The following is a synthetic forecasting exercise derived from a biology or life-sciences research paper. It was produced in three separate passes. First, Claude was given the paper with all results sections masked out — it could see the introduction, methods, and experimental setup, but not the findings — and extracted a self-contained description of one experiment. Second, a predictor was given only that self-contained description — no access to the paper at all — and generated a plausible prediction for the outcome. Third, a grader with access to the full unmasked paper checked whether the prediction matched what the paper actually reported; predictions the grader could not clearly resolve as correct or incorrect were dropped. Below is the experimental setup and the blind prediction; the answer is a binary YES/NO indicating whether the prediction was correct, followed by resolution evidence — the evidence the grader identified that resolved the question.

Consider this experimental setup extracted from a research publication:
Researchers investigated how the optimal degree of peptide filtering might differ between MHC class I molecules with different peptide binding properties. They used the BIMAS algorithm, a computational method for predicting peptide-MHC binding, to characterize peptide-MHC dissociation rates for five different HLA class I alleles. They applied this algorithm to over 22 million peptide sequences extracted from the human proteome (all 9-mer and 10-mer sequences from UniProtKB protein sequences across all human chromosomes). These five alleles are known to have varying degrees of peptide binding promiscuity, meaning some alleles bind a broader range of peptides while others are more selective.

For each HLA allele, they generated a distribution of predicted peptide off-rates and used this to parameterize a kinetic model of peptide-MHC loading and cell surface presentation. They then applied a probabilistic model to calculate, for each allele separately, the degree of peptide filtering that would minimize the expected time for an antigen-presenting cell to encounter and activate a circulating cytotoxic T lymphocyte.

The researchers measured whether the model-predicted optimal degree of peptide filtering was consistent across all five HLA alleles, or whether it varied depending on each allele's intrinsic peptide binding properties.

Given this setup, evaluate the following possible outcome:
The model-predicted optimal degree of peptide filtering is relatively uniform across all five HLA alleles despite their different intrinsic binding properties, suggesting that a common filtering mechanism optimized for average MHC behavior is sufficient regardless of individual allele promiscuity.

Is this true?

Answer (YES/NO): NO